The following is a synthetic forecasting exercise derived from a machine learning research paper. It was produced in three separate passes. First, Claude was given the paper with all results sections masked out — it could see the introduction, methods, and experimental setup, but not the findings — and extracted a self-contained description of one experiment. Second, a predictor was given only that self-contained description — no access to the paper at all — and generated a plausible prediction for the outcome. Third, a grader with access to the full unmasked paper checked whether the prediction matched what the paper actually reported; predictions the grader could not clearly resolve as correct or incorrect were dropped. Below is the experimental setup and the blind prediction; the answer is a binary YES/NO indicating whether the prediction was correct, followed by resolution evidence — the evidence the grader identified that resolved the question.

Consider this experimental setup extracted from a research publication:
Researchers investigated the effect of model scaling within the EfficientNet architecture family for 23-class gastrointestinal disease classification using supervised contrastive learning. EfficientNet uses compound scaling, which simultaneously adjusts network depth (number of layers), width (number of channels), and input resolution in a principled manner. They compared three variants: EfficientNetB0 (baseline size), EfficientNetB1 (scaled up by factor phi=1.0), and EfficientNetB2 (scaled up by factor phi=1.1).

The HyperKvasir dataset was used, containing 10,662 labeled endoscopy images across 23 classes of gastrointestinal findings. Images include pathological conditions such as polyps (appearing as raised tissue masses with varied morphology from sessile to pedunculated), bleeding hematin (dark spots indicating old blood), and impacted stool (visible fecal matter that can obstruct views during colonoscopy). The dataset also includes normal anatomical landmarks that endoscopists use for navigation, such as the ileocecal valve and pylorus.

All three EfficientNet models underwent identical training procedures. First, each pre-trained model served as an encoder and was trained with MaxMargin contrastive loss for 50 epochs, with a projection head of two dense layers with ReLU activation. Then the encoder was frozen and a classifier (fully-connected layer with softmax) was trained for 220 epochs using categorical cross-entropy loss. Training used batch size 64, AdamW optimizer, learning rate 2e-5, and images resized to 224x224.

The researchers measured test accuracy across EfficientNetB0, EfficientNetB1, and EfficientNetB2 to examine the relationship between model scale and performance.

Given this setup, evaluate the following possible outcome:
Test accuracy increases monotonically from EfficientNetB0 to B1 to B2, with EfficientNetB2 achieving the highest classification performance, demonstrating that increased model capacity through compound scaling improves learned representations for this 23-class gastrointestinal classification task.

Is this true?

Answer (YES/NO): NO